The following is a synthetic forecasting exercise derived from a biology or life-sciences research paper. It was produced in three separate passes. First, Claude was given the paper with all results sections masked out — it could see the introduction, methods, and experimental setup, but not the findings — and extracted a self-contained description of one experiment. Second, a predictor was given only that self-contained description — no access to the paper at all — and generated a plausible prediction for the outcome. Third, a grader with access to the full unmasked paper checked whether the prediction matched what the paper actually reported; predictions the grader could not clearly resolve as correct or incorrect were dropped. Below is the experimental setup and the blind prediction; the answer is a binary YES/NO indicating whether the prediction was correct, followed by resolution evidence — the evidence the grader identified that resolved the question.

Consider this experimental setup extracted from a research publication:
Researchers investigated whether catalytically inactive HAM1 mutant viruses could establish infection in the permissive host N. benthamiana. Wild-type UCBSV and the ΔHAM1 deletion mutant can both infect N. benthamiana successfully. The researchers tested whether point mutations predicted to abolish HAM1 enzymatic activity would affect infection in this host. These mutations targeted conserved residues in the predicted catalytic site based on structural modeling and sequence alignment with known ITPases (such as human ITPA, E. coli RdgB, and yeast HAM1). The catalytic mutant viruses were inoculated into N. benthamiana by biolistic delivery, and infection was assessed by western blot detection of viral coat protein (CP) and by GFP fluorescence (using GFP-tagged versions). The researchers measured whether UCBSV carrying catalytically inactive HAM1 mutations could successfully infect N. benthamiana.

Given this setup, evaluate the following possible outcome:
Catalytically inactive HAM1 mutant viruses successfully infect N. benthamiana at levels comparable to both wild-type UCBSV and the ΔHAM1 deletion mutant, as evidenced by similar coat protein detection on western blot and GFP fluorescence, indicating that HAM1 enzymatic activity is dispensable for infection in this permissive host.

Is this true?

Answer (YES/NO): YES